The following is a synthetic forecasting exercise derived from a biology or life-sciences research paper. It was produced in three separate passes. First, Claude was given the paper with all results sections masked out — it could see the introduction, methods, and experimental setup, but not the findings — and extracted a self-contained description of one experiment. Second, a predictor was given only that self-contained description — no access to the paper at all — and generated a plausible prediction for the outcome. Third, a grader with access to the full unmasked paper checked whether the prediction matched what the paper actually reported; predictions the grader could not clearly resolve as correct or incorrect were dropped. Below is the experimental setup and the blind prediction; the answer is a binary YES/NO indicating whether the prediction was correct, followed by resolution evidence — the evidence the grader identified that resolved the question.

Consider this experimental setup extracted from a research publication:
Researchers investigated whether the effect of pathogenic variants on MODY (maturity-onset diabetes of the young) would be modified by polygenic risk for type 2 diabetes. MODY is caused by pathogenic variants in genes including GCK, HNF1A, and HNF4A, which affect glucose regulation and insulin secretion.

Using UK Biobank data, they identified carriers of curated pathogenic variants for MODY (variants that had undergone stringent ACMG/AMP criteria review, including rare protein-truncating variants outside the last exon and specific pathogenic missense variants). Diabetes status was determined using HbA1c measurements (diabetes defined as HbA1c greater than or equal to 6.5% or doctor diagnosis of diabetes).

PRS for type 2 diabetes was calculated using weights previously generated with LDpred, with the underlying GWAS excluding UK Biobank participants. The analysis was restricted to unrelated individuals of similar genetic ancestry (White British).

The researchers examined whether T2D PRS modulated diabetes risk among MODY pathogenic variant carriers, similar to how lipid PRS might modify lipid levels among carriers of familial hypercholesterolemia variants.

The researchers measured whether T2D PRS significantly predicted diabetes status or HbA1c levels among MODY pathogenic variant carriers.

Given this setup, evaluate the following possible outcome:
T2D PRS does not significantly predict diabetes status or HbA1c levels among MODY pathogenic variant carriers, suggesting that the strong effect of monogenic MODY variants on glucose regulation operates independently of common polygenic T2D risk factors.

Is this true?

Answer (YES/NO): YES